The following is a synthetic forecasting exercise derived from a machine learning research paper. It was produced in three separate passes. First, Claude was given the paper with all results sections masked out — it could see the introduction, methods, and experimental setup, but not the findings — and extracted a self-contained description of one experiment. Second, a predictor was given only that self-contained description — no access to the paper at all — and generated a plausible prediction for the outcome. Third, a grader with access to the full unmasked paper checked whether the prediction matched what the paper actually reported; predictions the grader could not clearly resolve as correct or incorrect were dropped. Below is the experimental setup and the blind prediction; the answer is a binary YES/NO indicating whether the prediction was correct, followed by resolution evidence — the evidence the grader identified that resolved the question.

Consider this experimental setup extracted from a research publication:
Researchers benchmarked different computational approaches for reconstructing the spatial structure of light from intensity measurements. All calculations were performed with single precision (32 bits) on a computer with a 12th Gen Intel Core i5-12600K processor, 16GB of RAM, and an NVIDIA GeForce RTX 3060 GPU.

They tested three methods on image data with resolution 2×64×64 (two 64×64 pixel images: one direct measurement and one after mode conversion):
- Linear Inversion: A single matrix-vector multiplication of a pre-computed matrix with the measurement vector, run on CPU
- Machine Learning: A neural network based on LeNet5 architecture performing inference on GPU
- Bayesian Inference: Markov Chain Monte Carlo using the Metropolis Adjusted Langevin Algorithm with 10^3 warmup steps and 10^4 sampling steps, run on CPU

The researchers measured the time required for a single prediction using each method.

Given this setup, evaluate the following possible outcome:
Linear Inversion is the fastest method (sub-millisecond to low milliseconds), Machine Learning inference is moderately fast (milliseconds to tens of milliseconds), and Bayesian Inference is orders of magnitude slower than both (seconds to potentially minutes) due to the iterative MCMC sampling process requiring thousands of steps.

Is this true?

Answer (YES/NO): NO